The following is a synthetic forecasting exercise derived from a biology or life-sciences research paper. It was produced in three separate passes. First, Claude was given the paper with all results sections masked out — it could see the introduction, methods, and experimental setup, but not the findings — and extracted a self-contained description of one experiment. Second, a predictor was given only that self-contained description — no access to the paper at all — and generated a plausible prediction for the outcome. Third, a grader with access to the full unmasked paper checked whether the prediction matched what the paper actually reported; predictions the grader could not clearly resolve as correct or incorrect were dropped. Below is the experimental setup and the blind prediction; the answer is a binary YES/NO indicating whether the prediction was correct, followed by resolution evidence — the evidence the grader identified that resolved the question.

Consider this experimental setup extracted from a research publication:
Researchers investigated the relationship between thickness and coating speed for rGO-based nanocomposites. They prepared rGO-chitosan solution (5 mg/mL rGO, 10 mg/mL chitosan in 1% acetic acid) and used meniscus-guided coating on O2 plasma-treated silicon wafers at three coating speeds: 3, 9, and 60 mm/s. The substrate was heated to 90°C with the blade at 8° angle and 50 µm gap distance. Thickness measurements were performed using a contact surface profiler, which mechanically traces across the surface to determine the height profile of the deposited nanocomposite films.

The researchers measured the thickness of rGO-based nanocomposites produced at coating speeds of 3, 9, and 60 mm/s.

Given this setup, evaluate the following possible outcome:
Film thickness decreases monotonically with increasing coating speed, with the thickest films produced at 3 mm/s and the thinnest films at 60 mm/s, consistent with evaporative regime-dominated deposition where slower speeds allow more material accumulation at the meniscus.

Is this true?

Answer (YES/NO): NO